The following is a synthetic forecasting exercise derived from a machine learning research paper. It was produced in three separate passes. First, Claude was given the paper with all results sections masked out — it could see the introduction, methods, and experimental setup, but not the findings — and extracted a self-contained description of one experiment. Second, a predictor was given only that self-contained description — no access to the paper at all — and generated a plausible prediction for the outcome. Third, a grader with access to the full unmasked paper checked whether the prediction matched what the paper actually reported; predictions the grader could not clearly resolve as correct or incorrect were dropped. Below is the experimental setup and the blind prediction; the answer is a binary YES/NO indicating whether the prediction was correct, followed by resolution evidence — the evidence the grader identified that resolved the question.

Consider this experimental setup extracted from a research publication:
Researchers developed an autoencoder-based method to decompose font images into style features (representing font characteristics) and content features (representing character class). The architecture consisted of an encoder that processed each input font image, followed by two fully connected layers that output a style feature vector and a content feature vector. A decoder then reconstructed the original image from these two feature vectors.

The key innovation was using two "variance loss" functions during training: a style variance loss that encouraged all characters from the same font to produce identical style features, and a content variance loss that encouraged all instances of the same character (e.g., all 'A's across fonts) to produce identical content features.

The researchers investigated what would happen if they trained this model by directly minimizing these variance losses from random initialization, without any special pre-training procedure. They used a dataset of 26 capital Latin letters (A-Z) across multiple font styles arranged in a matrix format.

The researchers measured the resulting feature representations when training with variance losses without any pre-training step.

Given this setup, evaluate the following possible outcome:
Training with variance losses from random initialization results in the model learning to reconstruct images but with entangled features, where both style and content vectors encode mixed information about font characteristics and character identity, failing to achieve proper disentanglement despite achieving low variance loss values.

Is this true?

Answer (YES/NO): NO